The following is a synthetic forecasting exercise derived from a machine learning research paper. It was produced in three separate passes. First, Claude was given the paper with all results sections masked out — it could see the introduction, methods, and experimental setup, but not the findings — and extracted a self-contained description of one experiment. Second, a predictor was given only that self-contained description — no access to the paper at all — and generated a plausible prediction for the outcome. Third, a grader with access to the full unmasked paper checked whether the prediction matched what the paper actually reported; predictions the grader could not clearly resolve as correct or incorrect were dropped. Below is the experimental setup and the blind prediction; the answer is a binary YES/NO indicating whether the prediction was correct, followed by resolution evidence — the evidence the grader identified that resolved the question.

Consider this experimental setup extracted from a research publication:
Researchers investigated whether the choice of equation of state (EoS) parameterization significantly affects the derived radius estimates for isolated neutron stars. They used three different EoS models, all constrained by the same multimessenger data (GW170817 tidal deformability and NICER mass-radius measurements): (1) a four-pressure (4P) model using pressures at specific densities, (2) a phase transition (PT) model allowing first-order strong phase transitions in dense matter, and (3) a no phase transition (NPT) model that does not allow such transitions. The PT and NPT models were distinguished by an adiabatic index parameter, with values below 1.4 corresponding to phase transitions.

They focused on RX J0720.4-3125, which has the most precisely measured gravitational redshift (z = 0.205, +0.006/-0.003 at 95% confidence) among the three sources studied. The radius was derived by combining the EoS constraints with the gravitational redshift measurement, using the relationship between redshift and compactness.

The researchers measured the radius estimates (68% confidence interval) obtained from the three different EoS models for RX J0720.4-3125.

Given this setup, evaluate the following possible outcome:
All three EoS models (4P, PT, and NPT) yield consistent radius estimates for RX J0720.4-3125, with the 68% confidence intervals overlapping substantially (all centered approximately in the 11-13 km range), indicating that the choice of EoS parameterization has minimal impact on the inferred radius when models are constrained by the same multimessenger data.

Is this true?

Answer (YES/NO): YES